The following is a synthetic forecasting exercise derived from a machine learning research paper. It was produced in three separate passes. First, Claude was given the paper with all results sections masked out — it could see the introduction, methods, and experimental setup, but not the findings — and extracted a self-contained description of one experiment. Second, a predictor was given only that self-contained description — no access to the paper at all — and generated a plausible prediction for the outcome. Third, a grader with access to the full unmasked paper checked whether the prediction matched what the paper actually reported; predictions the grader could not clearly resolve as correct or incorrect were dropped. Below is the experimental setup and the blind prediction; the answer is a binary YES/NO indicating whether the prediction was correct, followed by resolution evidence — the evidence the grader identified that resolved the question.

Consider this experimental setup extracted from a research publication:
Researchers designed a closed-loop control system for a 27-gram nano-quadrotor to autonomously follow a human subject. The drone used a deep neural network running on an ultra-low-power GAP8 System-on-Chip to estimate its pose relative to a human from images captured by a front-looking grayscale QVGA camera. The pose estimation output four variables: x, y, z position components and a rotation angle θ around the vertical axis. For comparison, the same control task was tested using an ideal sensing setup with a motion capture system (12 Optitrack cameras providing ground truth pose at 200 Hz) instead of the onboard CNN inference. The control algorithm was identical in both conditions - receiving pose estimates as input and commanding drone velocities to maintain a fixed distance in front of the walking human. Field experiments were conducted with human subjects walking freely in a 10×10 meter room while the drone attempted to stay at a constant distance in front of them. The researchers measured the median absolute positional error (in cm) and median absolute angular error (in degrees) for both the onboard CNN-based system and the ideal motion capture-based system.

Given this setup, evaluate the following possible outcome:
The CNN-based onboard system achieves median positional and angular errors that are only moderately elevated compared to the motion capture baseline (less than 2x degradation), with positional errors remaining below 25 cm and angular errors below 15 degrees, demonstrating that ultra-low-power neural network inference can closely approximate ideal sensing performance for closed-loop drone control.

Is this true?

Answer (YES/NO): NO